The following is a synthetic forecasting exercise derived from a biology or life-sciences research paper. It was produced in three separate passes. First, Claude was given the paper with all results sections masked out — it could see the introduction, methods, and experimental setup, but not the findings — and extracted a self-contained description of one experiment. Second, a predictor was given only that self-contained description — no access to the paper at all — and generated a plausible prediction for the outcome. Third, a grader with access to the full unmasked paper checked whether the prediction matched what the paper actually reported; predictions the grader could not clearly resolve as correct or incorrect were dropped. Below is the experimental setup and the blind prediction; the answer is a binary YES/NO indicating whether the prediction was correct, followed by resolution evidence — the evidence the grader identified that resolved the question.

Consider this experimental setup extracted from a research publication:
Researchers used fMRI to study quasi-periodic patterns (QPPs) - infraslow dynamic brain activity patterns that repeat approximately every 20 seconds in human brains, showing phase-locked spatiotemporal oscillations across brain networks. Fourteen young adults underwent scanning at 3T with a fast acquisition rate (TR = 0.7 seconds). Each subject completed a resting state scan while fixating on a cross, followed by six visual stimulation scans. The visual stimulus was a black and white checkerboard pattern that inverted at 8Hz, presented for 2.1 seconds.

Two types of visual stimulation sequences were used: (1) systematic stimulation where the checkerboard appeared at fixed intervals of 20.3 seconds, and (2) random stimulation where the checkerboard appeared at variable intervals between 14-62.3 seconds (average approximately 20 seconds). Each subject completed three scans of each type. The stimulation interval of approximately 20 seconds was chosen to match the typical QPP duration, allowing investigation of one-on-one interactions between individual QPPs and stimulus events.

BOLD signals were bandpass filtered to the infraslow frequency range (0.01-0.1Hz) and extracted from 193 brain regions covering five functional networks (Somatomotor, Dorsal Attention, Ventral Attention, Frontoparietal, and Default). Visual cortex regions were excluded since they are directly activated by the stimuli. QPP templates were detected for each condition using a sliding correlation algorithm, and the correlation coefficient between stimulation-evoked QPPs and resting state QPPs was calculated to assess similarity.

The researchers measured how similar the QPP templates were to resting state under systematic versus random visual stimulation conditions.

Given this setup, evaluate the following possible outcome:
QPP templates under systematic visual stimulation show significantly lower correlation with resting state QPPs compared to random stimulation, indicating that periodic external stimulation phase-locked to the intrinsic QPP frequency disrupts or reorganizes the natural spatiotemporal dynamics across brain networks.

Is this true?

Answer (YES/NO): YES